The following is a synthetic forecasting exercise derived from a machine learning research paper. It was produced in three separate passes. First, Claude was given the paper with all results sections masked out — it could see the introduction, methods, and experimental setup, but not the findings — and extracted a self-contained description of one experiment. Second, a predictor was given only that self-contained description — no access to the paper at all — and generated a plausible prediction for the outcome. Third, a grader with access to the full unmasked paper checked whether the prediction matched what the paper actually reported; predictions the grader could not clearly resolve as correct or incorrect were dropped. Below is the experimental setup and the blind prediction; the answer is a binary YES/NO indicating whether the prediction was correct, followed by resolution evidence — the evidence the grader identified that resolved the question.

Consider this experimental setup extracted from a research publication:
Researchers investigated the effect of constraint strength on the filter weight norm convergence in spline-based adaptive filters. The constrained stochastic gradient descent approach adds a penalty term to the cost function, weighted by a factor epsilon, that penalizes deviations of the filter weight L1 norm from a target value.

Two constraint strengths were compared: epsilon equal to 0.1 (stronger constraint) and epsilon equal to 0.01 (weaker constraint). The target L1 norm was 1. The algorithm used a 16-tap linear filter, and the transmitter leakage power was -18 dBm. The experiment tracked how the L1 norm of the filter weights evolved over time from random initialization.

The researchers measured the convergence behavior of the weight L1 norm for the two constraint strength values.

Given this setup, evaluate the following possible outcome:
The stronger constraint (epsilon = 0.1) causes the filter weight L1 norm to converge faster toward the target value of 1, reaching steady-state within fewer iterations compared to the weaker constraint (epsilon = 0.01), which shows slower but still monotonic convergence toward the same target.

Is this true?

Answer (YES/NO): YES